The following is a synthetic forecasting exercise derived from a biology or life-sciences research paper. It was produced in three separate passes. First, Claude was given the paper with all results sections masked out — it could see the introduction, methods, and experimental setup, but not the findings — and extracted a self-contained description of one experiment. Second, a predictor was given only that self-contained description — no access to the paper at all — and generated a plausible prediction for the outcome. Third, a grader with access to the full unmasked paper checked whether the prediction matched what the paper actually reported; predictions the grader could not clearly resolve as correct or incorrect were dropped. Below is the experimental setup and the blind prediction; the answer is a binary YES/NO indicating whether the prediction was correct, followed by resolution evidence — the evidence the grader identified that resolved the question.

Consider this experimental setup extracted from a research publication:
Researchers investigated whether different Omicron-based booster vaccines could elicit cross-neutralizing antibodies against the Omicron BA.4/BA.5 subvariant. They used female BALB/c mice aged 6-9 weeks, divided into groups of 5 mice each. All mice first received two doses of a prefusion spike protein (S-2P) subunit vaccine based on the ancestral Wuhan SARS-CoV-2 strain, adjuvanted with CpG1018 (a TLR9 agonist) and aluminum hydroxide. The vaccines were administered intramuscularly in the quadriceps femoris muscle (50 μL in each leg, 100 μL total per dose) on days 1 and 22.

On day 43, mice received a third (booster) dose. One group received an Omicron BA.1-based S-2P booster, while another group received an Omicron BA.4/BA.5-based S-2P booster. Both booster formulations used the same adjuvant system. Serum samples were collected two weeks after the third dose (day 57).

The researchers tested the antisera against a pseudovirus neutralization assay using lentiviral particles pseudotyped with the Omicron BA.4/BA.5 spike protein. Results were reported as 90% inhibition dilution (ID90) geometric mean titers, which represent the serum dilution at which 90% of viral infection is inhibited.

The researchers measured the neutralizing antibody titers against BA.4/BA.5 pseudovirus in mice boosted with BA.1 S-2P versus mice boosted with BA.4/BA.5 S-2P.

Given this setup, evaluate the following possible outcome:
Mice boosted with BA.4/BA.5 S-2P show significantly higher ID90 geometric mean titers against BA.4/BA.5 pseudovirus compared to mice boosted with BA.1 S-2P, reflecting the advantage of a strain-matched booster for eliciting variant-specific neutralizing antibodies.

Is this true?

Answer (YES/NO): NO